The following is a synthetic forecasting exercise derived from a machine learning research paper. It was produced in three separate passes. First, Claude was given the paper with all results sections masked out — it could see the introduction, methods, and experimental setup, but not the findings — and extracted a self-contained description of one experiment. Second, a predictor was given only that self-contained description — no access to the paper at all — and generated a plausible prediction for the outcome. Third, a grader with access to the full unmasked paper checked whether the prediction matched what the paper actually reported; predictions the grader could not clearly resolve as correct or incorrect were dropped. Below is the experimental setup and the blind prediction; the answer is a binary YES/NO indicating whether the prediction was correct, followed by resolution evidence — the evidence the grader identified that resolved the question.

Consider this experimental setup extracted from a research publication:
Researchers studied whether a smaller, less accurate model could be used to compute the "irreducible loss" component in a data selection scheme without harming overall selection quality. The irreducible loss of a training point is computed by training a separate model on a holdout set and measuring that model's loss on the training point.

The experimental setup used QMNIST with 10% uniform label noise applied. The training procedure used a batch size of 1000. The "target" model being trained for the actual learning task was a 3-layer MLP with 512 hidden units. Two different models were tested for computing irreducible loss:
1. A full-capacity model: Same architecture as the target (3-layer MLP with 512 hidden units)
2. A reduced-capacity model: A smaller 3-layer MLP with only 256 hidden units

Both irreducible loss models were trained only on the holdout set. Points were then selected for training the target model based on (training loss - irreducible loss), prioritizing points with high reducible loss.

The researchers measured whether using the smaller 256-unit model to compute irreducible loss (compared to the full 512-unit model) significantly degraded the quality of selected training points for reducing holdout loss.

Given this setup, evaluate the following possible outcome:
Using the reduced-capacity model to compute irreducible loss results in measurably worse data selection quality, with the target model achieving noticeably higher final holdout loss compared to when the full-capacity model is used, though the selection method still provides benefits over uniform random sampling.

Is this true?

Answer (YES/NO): NO